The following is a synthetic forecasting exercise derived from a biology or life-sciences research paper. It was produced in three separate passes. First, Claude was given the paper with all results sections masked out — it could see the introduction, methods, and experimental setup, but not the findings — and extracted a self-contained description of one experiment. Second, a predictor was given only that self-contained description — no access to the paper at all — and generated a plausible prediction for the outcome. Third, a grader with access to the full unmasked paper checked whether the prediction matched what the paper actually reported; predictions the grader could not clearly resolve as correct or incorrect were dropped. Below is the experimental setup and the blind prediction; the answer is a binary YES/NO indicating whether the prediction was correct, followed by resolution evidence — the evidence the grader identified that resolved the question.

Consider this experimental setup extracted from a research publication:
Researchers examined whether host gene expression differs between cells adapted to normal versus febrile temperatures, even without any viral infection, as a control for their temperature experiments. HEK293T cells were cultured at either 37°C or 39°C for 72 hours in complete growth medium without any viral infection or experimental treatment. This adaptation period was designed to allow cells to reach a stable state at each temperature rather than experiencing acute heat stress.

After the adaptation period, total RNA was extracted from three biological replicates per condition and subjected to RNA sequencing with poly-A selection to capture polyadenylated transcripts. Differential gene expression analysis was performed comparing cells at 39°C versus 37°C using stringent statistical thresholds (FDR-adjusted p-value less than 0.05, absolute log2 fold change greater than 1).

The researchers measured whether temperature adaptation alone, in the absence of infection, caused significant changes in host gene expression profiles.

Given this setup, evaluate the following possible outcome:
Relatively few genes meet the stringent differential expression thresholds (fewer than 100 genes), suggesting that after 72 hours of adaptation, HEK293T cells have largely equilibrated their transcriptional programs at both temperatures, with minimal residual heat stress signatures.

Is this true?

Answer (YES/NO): YES